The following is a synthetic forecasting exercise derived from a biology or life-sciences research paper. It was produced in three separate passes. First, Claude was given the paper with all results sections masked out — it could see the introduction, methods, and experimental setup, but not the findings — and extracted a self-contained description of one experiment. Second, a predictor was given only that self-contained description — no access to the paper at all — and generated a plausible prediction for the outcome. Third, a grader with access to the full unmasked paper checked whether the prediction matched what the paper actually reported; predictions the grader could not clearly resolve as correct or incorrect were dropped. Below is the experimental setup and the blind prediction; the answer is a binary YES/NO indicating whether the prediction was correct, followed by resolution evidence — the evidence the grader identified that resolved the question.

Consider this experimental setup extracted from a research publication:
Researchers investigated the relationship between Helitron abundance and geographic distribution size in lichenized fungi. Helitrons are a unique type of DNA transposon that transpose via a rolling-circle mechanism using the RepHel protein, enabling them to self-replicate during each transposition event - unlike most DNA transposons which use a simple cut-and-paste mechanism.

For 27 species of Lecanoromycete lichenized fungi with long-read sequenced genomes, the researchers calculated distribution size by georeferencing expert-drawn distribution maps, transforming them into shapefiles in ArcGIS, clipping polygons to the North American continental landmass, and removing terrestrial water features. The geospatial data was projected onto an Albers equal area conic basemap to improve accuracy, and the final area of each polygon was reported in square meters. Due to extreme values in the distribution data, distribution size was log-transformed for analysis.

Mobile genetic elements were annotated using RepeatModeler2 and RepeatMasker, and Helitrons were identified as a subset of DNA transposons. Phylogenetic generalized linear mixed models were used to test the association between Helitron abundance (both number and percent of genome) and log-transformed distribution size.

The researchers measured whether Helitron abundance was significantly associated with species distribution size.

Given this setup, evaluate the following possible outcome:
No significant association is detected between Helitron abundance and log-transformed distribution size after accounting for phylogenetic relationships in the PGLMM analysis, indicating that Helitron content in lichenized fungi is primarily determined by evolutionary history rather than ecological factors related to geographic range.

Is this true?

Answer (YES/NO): NO